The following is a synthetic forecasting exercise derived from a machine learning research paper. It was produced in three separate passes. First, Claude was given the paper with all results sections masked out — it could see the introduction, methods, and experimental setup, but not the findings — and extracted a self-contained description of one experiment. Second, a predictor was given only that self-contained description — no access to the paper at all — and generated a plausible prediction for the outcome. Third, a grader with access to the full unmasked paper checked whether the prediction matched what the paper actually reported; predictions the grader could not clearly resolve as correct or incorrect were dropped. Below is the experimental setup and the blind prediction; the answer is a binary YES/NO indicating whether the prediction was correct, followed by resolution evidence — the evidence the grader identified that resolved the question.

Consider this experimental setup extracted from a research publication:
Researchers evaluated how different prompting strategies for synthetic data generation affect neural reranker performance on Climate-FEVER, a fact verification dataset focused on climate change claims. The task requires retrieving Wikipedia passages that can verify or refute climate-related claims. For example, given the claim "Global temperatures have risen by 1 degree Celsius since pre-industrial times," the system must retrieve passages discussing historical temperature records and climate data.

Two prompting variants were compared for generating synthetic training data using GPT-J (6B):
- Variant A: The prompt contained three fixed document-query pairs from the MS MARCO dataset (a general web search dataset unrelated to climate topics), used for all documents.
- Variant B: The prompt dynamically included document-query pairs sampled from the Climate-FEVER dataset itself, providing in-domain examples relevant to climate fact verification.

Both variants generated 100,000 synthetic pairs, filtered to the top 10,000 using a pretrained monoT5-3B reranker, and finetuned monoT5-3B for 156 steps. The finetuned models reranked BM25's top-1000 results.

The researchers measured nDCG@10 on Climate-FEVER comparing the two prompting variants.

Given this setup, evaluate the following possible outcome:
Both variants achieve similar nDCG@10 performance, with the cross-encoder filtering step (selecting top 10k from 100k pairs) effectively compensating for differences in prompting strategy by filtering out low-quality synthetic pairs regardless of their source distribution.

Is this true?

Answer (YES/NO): NO